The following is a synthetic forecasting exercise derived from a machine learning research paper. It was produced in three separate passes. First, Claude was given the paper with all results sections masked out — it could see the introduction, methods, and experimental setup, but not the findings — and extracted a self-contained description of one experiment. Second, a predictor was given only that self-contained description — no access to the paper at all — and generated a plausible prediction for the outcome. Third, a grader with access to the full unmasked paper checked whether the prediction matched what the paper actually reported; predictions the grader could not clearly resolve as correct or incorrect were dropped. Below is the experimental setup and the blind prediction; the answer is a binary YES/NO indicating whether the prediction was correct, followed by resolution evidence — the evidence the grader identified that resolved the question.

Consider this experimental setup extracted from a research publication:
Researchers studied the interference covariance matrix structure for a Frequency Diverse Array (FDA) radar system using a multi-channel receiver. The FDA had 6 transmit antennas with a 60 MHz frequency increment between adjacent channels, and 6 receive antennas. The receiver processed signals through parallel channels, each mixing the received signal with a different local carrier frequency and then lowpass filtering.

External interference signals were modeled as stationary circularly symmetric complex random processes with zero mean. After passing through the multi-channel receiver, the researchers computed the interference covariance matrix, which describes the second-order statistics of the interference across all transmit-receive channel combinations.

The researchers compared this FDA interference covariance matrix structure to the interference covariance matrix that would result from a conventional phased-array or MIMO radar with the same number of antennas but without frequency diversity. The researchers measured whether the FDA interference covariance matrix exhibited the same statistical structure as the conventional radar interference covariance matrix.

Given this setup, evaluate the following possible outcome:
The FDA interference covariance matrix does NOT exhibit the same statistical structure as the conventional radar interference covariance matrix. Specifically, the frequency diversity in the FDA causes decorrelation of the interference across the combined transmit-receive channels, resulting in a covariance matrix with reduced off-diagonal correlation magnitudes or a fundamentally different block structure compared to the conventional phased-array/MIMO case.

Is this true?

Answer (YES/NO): YES